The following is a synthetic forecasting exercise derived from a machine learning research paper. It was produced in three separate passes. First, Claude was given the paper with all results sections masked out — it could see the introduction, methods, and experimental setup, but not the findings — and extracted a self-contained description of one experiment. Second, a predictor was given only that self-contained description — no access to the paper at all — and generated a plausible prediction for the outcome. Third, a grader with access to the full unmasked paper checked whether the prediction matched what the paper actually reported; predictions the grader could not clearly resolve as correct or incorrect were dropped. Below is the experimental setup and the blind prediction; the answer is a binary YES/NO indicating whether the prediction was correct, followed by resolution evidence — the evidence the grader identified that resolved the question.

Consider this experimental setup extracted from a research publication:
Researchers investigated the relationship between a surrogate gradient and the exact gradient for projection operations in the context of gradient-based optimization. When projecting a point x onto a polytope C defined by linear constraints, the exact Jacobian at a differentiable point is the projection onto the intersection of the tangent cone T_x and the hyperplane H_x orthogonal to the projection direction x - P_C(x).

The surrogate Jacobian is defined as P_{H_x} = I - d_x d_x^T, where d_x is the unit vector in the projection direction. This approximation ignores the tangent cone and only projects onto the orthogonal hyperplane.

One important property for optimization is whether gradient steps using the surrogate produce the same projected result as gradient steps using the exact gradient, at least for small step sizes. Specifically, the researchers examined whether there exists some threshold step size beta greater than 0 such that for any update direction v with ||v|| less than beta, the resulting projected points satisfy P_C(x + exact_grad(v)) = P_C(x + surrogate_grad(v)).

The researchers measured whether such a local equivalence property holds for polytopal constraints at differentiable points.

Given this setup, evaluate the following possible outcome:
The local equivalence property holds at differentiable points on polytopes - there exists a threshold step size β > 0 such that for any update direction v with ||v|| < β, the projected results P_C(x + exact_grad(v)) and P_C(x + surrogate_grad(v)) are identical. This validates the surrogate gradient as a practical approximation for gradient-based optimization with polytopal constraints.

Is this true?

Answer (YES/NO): YES